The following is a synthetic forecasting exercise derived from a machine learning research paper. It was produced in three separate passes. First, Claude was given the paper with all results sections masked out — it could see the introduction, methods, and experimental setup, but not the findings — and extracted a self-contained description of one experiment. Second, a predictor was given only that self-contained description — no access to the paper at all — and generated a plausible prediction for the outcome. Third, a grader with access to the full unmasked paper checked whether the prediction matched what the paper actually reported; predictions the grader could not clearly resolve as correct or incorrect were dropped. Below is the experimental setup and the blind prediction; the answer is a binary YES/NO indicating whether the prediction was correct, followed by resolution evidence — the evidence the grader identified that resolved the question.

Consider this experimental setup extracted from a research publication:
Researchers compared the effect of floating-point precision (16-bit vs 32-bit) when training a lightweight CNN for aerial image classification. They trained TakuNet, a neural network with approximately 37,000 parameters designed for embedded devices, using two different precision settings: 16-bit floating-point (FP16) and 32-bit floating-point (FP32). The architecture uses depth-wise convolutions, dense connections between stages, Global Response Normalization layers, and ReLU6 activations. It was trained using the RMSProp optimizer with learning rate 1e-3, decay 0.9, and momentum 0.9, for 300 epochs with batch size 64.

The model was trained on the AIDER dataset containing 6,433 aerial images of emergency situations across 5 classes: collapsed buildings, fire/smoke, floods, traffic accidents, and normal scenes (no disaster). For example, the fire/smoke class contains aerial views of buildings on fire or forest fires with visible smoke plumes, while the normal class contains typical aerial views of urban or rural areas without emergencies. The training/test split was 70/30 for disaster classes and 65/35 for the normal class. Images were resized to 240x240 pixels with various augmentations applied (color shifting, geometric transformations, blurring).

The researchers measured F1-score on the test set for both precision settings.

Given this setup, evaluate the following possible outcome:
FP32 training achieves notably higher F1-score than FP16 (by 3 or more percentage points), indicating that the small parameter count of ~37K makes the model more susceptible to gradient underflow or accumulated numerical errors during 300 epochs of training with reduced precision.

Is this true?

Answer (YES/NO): NO